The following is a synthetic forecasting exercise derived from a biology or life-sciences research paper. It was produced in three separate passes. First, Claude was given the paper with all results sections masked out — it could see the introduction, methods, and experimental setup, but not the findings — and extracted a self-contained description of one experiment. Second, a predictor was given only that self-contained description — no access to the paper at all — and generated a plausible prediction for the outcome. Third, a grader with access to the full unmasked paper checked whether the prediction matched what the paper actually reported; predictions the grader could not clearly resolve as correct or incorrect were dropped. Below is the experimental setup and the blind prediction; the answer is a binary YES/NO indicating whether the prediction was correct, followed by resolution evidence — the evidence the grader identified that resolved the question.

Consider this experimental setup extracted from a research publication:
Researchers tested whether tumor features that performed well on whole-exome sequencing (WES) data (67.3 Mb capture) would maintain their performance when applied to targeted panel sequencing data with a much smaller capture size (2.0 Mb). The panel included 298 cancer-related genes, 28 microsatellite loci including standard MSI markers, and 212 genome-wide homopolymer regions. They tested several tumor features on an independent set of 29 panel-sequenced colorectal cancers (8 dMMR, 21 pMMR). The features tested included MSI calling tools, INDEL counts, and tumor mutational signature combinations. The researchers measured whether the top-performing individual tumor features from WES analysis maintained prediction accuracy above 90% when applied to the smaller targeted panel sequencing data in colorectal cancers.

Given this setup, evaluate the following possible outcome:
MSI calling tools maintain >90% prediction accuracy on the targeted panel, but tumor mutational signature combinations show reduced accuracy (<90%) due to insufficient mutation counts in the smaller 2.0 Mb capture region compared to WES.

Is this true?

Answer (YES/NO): NO